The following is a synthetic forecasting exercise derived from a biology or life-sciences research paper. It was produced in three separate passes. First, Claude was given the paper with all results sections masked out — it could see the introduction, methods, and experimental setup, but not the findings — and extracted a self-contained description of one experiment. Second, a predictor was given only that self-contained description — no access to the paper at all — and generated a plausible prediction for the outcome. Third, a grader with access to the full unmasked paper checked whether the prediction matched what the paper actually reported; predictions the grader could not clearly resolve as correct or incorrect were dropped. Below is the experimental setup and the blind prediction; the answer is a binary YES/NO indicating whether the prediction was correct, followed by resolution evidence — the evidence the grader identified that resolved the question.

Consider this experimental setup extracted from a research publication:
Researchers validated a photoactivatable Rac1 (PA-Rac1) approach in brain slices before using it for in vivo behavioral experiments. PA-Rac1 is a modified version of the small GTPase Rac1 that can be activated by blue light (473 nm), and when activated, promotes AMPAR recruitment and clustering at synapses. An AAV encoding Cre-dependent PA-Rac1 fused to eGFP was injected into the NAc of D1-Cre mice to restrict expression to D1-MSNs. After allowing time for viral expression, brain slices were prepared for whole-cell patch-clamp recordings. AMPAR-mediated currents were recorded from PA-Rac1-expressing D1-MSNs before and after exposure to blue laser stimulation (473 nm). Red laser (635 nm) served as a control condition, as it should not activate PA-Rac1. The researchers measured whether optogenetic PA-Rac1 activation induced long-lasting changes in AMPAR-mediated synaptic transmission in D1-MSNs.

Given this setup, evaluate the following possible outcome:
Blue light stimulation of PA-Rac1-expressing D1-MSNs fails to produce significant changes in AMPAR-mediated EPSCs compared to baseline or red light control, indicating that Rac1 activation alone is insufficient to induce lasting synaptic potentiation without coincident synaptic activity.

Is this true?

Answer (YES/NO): NO